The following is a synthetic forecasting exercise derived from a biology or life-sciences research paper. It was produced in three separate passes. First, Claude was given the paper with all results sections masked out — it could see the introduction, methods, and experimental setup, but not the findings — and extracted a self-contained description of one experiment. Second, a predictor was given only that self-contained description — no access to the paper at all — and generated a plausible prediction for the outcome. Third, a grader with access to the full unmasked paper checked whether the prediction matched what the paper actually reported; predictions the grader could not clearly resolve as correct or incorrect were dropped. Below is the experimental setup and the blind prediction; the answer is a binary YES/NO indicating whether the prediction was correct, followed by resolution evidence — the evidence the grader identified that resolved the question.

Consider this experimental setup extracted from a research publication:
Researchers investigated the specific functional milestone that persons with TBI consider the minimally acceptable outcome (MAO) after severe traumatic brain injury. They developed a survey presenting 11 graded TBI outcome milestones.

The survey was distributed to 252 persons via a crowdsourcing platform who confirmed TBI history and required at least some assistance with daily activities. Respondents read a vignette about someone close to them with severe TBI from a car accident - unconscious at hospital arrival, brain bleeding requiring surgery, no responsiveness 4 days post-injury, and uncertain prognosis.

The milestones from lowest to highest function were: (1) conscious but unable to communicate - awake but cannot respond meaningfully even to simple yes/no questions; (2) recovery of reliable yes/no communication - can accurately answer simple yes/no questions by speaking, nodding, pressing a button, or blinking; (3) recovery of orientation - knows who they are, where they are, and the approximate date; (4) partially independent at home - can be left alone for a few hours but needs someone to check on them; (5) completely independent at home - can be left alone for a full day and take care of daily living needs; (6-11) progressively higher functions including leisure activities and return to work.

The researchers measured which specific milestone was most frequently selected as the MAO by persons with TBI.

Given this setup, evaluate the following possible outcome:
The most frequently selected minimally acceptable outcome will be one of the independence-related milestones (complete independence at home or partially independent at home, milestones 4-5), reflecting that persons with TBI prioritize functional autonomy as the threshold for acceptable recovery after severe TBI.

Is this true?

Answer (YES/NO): NO